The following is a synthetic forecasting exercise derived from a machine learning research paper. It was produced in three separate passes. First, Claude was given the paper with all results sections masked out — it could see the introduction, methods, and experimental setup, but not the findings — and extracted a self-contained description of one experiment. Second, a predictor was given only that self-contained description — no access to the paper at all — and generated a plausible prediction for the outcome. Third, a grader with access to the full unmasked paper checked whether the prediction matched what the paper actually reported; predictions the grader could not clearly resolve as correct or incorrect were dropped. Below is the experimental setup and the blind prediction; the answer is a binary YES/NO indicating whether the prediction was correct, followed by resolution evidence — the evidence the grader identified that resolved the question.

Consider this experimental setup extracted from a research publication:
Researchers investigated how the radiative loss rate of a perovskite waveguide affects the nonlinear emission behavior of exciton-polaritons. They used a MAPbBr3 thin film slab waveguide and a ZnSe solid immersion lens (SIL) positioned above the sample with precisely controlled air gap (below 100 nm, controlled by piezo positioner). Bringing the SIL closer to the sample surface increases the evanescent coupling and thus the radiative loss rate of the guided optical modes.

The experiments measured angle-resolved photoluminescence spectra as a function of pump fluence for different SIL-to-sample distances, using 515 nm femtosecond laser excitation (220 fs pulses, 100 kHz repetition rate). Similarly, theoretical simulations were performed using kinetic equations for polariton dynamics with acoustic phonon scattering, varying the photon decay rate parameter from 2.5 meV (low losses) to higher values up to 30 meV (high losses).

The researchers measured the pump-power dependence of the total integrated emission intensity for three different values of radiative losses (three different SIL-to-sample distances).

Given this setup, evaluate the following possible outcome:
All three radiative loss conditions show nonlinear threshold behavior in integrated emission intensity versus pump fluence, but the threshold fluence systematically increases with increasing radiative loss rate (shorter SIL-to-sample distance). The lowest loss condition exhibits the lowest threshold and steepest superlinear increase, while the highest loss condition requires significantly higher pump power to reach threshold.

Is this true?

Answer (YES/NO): YES